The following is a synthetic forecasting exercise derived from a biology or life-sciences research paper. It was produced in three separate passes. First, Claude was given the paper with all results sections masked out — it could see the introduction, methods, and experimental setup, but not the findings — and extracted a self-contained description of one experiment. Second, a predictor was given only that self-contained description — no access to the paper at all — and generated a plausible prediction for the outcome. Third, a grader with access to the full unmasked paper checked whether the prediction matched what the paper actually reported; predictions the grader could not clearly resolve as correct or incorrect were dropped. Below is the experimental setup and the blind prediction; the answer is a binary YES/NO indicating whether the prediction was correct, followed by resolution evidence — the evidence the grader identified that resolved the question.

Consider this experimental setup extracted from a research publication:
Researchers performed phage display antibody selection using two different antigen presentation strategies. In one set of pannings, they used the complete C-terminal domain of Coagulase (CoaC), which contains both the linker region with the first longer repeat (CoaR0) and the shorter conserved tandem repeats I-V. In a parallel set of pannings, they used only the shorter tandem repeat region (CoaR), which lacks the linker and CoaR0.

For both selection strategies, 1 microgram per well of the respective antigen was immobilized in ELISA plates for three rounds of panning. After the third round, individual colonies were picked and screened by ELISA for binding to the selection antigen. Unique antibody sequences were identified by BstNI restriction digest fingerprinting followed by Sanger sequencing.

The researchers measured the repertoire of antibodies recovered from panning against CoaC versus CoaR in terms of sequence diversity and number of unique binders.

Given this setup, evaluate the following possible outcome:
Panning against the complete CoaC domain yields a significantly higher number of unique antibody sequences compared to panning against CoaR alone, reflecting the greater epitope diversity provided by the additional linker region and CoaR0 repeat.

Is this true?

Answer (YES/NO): YES